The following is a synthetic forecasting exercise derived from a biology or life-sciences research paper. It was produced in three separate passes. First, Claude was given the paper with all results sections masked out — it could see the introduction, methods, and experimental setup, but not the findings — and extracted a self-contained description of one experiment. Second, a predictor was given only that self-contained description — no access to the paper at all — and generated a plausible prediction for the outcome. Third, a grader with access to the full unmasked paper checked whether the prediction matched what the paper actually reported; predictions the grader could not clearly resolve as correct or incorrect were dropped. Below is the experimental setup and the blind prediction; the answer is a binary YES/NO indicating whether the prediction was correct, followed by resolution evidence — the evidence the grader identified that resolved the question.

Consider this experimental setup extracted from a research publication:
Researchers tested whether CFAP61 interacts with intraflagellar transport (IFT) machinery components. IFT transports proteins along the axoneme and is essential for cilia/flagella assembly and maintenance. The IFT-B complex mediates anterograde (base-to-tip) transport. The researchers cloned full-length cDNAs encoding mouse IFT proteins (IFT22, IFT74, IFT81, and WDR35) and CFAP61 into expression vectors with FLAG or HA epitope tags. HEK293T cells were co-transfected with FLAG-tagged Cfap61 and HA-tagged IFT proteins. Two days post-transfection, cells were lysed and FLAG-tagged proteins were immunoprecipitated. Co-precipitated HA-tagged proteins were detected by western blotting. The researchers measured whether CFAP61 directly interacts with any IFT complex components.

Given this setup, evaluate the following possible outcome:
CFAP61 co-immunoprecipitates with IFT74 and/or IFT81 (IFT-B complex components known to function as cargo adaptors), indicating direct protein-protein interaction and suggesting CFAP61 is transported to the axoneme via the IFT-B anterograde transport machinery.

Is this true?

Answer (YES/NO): YES